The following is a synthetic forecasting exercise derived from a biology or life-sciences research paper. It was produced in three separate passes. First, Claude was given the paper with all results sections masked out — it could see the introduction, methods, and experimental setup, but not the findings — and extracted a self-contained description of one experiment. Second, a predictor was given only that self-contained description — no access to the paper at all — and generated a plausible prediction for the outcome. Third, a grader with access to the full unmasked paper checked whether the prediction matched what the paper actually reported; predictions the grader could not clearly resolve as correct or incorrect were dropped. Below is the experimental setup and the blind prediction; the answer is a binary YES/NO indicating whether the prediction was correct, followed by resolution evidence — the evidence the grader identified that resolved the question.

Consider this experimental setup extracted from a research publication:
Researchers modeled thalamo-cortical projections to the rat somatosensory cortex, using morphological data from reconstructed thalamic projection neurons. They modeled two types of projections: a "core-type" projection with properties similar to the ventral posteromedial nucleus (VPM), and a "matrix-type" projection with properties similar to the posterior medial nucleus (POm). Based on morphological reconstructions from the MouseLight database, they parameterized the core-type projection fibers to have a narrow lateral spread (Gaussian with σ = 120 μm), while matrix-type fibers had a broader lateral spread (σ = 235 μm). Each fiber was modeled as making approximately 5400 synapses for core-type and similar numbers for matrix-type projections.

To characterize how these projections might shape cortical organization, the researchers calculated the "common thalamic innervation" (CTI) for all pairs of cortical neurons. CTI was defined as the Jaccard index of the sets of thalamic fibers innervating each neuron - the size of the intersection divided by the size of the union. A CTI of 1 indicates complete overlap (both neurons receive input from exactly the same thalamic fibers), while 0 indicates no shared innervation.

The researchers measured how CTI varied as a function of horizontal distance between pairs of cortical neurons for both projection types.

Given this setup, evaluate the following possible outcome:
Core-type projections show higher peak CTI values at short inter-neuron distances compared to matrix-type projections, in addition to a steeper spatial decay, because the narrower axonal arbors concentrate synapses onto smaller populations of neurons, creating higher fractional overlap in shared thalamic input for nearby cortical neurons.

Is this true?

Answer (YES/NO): NO